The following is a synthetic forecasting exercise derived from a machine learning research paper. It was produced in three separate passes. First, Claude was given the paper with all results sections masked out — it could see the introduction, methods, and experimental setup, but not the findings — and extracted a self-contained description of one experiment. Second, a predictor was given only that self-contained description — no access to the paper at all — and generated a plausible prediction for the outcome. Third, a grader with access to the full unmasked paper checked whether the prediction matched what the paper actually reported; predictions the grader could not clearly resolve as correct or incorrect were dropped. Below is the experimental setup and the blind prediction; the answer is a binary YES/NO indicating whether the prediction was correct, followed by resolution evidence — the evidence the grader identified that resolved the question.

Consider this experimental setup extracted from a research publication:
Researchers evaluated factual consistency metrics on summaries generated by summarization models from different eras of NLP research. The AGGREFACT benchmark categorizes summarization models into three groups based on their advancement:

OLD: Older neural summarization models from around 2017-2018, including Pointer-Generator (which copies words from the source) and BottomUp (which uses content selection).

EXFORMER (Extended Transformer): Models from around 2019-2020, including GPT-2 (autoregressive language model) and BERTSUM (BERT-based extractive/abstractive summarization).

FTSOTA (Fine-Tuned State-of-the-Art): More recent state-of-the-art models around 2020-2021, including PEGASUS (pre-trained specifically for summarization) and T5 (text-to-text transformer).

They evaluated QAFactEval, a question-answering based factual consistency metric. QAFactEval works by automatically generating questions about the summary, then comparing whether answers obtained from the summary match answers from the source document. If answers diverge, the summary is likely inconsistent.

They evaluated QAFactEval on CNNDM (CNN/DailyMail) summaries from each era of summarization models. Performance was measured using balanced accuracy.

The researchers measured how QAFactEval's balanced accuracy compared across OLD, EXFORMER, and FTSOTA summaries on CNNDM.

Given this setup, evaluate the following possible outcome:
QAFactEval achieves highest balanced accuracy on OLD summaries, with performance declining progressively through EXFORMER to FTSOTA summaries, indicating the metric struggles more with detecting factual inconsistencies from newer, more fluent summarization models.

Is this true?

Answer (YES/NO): YES